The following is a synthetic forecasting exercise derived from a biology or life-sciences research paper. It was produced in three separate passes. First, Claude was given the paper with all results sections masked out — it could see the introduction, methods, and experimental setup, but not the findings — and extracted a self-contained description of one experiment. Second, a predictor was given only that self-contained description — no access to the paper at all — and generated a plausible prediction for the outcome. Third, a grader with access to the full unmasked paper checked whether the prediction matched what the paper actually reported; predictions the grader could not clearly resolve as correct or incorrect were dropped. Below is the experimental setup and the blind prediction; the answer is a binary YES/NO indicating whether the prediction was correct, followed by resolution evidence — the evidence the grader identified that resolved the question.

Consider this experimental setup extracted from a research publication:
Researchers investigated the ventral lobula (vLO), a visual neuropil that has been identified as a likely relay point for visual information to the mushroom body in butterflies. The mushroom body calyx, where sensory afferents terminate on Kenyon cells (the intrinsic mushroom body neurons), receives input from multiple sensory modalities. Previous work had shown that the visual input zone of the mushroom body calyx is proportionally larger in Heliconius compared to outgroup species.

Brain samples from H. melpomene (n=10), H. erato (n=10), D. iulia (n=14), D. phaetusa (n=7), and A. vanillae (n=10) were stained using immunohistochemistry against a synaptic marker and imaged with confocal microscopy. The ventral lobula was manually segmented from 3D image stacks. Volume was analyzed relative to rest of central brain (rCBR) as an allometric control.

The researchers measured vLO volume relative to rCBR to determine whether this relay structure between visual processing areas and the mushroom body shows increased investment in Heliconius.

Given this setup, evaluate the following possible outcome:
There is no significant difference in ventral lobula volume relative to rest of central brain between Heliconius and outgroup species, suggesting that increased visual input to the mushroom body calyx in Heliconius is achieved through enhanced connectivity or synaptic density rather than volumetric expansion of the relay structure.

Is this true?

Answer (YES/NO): NO